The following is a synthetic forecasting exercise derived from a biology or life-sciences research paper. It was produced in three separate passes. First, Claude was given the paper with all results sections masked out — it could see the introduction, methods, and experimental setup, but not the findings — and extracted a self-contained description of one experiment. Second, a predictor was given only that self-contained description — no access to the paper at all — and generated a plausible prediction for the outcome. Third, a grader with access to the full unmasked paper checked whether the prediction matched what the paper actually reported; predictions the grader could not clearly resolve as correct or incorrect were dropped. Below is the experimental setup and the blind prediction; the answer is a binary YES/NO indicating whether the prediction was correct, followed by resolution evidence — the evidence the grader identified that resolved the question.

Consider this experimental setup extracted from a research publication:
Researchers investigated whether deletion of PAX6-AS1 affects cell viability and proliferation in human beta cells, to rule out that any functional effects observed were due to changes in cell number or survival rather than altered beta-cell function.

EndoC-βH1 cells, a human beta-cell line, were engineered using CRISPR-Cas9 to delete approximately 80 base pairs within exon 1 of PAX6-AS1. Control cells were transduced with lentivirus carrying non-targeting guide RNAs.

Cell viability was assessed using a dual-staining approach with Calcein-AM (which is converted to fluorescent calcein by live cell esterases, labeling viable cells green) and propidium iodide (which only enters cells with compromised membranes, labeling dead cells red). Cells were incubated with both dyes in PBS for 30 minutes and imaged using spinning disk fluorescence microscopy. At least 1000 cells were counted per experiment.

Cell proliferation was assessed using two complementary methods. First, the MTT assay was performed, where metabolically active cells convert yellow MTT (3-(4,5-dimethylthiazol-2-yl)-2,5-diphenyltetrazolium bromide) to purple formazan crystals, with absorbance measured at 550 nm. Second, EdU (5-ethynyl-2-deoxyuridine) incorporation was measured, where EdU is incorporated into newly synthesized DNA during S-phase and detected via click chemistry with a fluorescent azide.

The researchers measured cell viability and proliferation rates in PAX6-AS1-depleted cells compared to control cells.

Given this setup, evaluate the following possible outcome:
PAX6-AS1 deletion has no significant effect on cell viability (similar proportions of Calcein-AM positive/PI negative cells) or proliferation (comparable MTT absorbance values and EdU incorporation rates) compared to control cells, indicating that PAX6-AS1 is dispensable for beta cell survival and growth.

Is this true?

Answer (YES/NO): NO